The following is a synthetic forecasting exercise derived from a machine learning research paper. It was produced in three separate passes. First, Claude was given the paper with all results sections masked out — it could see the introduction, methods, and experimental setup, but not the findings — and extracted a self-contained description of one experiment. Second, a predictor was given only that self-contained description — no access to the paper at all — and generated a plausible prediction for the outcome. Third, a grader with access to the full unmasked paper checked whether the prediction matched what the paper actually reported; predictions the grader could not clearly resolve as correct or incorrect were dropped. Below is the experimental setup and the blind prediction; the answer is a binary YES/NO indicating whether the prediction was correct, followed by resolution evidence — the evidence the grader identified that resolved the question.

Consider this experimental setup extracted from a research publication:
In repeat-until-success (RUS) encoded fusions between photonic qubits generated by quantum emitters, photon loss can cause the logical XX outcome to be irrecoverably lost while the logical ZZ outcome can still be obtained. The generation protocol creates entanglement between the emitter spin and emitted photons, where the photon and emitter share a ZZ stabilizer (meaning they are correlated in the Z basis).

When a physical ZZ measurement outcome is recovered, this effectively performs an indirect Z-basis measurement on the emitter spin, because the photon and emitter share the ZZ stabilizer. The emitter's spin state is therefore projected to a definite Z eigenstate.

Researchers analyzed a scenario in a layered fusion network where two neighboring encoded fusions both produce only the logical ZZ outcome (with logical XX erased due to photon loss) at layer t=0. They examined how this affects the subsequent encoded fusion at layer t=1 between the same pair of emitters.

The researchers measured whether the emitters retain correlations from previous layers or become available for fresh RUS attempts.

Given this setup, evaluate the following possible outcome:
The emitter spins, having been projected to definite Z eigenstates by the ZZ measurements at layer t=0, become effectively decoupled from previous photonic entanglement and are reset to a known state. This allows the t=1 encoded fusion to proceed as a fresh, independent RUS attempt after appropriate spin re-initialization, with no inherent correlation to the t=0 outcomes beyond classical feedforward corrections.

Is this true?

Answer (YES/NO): YES